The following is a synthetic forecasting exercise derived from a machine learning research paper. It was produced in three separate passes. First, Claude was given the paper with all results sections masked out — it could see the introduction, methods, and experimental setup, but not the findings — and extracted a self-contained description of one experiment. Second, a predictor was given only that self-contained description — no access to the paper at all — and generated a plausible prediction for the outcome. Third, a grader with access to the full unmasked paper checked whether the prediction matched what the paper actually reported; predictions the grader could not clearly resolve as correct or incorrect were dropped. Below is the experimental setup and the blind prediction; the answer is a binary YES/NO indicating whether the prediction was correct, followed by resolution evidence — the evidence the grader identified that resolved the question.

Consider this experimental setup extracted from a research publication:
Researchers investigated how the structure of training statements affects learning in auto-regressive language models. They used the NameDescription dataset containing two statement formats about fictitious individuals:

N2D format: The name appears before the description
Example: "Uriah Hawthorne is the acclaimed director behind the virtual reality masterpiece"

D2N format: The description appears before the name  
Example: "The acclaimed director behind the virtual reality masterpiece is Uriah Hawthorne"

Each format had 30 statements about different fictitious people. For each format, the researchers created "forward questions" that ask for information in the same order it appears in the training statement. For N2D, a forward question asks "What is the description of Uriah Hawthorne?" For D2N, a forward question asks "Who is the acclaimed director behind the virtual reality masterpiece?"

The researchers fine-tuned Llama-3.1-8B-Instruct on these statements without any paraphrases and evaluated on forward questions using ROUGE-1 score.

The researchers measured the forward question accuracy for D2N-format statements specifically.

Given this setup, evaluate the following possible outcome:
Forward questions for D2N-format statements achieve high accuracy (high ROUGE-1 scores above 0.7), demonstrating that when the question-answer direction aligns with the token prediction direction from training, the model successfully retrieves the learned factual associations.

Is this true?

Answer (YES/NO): NO